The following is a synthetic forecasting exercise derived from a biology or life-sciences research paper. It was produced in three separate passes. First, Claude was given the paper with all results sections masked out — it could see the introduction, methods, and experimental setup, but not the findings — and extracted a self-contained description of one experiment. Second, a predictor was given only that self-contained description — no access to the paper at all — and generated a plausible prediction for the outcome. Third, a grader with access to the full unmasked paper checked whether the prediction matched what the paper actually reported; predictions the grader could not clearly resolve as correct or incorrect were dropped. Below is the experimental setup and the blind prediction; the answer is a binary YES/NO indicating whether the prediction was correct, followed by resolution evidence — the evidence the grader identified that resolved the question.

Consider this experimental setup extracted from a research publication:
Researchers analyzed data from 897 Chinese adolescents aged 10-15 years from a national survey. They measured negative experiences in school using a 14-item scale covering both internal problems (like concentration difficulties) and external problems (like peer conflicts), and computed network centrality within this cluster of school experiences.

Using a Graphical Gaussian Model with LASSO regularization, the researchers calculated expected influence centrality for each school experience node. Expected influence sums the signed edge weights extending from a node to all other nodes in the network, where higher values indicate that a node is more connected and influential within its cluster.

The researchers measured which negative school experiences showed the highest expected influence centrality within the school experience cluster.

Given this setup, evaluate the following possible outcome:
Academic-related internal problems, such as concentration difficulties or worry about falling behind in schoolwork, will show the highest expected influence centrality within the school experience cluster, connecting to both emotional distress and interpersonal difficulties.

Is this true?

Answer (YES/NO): NO